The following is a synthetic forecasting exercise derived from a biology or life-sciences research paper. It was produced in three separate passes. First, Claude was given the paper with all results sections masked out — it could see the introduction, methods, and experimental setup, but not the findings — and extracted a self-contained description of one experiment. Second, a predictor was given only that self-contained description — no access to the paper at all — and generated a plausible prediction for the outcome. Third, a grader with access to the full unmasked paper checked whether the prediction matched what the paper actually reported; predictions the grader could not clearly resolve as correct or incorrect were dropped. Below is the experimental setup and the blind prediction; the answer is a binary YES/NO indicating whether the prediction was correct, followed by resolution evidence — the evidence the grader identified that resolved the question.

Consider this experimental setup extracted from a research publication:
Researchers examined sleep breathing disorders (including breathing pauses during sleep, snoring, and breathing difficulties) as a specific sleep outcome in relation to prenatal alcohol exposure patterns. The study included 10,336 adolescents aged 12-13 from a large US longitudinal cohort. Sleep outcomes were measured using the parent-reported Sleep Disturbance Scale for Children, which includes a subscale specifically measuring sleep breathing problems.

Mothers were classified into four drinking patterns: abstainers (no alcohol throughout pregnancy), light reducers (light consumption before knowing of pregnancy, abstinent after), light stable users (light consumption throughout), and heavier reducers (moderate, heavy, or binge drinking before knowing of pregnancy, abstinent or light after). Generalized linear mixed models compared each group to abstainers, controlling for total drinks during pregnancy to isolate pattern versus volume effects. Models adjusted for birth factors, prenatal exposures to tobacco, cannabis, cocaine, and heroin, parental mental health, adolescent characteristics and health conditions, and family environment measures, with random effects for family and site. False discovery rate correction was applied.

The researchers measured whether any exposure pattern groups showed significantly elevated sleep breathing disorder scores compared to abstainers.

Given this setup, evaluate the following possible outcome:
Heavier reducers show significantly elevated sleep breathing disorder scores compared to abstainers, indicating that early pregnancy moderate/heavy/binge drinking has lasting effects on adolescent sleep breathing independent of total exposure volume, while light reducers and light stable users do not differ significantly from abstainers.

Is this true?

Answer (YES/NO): NO